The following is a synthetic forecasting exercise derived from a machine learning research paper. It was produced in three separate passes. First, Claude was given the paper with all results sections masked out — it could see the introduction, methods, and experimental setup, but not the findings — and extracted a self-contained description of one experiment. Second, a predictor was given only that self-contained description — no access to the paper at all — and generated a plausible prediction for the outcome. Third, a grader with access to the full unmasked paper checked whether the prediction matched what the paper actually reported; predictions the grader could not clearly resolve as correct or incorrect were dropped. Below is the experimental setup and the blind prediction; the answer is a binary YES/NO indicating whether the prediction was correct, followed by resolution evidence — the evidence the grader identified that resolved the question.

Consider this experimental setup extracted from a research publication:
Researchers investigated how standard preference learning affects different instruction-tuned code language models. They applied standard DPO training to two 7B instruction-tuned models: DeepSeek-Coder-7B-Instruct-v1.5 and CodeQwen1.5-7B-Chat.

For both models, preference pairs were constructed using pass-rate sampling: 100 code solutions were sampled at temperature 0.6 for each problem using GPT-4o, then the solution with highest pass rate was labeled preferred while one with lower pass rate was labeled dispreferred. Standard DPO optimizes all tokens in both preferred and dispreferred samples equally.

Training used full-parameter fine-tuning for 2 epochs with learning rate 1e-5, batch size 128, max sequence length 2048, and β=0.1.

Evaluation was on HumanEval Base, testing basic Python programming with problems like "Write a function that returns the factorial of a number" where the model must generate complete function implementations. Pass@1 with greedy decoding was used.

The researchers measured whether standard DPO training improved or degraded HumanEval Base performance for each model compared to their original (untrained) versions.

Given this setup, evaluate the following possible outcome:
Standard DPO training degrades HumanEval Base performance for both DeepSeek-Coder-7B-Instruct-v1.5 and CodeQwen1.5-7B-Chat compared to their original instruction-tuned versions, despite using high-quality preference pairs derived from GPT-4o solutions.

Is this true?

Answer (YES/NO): YES